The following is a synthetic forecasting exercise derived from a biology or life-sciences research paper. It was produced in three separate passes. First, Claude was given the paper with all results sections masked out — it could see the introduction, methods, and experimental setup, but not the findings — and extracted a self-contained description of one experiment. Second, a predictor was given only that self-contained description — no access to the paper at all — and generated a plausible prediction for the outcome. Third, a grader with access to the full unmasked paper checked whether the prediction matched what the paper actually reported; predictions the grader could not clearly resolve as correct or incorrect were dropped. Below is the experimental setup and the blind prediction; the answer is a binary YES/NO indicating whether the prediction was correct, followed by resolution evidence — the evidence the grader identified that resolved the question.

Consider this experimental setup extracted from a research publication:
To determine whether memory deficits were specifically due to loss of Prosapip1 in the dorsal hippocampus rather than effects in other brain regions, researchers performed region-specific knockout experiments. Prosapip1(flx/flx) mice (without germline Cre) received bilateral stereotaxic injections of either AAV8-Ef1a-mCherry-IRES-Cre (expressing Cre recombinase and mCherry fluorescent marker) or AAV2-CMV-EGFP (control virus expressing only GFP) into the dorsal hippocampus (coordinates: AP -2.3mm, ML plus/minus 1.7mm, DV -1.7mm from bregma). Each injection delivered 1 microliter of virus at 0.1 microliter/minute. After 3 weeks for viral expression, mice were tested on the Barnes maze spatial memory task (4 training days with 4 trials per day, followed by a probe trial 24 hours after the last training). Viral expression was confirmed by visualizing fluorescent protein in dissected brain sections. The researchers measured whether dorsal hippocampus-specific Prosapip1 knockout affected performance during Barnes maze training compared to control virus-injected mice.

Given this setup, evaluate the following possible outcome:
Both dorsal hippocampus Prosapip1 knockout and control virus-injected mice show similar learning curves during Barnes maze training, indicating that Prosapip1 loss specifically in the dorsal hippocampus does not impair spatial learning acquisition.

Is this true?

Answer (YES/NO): NO